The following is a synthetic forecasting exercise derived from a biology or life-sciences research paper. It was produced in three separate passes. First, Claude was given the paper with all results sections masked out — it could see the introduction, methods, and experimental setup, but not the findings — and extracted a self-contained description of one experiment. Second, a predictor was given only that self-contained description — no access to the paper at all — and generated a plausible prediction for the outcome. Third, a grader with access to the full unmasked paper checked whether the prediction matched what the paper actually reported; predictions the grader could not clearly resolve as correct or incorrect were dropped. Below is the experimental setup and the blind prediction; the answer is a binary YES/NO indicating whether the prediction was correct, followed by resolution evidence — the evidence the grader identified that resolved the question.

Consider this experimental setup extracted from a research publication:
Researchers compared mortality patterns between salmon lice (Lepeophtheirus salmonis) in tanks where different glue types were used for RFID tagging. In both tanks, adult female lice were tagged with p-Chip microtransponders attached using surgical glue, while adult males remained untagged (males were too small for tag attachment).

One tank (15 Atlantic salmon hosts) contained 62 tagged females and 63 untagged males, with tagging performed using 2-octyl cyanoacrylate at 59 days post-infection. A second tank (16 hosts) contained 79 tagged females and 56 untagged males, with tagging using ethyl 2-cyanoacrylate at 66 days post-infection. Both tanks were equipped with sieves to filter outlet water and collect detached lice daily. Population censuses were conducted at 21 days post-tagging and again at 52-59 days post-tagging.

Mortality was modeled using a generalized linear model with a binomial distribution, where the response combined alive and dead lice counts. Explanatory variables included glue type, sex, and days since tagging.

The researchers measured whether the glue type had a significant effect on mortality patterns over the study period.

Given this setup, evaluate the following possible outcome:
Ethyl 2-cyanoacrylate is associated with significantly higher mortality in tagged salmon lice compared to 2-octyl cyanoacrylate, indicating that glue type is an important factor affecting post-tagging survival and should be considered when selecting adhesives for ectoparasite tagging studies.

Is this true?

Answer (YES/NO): NO